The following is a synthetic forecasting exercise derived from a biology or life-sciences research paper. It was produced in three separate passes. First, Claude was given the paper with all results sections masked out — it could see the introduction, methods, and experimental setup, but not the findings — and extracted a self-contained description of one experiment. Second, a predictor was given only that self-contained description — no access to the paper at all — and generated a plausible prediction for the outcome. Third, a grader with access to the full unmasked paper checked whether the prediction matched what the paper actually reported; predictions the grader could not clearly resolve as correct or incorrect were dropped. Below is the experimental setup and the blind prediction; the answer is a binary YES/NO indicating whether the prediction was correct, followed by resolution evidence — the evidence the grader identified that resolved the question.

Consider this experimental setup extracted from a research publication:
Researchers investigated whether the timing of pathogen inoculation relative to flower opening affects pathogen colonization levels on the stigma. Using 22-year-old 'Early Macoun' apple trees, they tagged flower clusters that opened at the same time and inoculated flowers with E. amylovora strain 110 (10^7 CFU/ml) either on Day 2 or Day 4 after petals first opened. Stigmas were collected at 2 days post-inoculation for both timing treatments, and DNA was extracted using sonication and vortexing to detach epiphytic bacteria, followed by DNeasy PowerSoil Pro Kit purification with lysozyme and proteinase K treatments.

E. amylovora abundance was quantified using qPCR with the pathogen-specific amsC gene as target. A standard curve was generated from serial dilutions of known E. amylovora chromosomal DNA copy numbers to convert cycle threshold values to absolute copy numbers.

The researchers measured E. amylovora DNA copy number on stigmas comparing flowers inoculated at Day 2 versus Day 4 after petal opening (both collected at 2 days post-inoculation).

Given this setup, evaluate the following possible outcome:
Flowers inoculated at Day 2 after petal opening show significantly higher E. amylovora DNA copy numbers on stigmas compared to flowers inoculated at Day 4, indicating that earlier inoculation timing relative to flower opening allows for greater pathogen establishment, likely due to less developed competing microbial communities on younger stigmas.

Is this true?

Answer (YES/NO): YES